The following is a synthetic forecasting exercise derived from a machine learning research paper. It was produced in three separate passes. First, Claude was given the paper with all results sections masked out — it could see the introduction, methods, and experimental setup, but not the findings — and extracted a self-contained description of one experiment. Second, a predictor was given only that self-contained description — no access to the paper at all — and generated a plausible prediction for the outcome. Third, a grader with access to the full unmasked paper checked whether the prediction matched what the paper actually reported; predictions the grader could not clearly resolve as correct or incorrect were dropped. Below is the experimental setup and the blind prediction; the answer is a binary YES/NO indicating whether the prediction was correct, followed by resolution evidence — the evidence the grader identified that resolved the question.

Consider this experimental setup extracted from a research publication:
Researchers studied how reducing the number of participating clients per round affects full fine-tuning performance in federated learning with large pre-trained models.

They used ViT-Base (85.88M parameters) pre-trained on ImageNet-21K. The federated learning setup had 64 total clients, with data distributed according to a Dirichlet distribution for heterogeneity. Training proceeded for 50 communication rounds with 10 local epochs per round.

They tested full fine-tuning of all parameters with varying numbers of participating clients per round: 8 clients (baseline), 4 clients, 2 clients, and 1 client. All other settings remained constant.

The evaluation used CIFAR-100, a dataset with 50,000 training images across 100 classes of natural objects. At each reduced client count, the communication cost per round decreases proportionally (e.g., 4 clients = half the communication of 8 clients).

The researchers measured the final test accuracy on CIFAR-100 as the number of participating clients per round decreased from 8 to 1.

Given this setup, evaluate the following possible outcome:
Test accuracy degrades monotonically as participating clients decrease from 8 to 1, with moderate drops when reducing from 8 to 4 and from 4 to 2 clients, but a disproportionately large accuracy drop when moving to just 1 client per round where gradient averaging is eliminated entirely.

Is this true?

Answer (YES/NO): YES